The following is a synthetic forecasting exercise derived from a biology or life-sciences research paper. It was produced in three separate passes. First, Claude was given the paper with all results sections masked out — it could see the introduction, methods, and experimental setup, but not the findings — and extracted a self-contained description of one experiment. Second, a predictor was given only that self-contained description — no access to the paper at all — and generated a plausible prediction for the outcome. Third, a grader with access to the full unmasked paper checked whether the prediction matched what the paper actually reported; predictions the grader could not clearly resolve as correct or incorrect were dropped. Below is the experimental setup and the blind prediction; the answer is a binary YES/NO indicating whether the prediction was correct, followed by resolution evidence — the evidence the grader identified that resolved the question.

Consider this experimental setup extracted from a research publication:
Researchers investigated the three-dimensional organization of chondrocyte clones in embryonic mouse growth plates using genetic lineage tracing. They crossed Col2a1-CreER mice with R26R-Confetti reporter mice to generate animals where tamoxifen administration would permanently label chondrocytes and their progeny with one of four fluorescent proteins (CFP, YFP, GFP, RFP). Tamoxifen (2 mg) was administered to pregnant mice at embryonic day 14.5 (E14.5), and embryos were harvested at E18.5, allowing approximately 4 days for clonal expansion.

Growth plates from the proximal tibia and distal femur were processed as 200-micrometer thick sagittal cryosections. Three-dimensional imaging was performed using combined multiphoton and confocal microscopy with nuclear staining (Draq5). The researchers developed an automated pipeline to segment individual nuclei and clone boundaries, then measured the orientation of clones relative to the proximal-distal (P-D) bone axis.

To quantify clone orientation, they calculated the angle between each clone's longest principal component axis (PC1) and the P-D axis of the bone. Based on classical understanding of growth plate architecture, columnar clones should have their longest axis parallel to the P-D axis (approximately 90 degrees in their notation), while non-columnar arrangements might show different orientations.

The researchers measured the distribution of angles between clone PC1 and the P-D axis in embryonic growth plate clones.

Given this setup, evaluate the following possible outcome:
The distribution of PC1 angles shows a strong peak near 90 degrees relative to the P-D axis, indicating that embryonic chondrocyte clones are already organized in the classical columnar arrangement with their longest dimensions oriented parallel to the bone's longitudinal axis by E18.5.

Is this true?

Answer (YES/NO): NO